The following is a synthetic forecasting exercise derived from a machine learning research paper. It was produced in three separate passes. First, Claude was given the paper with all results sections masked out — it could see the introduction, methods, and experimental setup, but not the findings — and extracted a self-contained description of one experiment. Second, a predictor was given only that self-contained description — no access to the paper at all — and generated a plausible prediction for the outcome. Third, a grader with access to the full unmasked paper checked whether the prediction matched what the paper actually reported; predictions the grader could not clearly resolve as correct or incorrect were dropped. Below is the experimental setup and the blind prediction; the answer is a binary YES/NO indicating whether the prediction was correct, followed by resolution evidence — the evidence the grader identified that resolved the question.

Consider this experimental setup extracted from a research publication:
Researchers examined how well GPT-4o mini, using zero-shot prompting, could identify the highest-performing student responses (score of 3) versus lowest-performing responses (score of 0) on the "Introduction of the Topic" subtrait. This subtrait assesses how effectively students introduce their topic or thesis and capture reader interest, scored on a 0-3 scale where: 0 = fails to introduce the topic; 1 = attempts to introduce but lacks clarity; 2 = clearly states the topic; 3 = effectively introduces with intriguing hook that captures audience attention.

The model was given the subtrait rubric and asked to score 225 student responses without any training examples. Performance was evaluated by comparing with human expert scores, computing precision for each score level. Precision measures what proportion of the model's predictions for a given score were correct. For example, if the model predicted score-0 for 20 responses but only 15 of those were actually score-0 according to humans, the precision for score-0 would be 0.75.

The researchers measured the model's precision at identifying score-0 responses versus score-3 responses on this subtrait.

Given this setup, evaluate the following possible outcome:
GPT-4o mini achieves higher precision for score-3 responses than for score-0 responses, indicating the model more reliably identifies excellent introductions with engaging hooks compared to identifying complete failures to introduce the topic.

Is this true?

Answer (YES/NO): NO